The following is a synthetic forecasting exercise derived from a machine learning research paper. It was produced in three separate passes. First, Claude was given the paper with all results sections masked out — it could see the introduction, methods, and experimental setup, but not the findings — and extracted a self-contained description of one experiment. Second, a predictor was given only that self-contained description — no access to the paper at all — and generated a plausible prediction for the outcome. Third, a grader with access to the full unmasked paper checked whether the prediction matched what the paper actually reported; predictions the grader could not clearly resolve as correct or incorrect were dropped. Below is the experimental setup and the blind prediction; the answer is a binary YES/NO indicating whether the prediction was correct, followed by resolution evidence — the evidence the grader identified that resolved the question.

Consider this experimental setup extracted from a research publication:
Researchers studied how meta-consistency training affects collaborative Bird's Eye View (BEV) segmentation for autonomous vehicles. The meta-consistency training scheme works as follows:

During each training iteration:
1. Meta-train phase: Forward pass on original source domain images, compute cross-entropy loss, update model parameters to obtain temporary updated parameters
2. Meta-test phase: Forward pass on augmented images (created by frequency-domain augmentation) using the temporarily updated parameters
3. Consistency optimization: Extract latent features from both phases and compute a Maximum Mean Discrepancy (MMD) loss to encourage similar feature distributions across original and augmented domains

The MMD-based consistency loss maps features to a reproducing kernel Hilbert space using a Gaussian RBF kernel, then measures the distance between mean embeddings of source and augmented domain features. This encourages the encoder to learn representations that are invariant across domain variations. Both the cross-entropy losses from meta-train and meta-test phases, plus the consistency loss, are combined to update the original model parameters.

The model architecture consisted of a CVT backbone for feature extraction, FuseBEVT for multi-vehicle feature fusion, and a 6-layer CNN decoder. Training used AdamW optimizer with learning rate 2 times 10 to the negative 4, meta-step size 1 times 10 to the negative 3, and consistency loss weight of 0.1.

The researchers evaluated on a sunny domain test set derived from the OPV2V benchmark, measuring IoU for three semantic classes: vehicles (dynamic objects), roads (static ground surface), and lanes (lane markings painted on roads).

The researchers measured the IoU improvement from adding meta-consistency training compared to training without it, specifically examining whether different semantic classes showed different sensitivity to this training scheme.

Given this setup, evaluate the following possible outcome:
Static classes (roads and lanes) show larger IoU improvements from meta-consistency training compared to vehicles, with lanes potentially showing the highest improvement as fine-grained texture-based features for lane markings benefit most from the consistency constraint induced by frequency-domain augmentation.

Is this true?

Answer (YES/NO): NO